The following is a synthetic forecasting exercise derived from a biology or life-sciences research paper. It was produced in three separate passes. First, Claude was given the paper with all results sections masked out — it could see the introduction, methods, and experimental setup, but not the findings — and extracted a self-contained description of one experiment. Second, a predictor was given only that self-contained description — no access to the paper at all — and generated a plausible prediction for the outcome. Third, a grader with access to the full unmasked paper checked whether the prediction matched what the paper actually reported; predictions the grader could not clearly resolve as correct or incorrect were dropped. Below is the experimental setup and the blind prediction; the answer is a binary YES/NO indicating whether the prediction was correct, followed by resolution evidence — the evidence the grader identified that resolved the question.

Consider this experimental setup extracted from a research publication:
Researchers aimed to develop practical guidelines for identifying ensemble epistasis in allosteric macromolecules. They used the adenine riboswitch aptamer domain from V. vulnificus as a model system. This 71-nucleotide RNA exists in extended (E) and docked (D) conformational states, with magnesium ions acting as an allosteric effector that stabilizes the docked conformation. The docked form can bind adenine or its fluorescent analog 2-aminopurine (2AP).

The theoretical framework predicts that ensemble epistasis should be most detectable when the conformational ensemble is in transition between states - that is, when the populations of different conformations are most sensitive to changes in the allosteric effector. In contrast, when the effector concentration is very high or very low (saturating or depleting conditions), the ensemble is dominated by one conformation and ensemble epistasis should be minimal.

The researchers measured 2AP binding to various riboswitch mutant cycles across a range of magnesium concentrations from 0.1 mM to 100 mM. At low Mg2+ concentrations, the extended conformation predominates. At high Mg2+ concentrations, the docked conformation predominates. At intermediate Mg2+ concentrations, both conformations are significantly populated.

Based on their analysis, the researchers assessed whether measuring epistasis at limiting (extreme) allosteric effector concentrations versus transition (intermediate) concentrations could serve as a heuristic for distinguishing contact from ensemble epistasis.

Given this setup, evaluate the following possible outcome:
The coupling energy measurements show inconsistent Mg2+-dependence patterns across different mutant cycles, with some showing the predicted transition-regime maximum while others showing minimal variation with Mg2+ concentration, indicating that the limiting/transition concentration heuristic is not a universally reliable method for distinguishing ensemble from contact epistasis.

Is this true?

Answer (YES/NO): NO